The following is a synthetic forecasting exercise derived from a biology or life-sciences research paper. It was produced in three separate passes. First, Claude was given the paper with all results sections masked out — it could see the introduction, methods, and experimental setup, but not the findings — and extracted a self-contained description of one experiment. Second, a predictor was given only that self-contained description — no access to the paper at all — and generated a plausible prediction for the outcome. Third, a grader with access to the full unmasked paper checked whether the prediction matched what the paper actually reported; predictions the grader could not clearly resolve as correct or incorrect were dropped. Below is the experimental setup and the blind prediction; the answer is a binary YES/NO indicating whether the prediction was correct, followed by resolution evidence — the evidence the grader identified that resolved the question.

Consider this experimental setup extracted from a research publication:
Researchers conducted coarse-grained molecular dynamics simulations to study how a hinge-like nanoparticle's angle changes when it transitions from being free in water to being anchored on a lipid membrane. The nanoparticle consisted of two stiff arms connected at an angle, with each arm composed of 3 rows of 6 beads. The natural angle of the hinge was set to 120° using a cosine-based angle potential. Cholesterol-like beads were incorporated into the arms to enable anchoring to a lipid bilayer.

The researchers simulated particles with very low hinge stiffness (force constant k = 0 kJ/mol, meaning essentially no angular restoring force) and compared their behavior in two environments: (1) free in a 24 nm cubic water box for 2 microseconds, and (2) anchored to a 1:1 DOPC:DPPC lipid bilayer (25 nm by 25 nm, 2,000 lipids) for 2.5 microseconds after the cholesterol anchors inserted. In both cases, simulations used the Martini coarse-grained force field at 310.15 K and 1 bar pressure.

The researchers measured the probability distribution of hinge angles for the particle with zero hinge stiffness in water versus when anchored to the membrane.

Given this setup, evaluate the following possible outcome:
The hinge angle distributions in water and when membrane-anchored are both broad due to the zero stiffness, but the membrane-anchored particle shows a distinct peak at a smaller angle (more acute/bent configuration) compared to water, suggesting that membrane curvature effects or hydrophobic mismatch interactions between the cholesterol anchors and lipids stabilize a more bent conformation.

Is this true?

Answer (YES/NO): NO